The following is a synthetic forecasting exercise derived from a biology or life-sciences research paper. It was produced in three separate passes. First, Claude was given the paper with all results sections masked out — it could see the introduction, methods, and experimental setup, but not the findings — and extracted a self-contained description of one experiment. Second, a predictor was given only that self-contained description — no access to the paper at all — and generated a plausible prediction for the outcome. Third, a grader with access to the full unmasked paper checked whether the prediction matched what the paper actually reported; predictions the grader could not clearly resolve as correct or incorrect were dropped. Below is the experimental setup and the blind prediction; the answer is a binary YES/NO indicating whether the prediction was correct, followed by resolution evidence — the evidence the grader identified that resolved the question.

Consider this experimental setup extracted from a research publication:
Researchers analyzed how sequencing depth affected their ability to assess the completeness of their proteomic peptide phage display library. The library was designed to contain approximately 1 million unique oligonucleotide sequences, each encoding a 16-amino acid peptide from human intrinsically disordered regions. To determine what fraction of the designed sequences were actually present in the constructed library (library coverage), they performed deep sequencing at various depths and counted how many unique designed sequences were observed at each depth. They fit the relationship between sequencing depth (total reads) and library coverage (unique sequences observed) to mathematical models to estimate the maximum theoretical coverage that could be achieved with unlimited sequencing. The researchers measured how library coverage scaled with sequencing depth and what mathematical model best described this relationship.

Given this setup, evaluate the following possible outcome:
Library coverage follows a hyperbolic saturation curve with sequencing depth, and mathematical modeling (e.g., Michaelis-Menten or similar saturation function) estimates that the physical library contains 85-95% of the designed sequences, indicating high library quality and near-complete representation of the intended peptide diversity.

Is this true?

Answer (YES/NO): NO